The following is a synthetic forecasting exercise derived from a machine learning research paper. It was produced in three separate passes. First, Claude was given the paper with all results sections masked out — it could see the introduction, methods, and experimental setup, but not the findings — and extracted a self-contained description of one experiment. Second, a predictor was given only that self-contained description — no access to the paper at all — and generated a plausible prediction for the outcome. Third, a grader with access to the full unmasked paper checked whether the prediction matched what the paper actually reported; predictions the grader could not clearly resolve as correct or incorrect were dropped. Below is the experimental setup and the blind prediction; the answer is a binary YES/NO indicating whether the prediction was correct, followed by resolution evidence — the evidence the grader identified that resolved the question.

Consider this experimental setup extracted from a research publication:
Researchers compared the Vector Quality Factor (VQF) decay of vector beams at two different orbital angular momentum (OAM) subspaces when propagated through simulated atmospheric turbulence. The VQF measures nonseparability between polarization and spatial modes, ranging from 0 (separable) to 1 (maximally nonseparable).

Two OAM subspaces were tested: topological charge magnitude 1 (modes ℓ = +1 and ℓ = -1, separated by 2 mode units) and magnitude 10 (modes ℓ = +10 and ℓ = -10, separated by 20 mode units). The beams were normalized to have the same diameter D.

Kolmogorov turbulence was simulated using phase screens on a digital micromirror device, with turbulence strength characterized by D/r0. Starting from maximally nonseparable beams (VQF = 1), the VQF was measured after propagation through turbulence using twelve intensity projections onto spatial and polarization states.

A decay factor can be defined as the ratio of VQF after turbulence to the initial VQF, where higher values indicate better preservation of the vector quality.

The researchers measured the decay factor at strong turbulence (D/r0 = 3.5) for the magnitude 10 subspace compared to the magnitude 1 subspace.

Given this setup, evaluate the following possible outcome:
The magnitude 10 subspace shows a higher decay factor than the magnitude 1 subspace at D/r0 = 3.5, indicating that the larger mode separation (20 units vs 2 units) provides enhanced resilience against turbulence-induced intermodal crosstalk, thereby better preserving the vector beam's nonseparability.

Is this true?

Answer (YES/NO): YES